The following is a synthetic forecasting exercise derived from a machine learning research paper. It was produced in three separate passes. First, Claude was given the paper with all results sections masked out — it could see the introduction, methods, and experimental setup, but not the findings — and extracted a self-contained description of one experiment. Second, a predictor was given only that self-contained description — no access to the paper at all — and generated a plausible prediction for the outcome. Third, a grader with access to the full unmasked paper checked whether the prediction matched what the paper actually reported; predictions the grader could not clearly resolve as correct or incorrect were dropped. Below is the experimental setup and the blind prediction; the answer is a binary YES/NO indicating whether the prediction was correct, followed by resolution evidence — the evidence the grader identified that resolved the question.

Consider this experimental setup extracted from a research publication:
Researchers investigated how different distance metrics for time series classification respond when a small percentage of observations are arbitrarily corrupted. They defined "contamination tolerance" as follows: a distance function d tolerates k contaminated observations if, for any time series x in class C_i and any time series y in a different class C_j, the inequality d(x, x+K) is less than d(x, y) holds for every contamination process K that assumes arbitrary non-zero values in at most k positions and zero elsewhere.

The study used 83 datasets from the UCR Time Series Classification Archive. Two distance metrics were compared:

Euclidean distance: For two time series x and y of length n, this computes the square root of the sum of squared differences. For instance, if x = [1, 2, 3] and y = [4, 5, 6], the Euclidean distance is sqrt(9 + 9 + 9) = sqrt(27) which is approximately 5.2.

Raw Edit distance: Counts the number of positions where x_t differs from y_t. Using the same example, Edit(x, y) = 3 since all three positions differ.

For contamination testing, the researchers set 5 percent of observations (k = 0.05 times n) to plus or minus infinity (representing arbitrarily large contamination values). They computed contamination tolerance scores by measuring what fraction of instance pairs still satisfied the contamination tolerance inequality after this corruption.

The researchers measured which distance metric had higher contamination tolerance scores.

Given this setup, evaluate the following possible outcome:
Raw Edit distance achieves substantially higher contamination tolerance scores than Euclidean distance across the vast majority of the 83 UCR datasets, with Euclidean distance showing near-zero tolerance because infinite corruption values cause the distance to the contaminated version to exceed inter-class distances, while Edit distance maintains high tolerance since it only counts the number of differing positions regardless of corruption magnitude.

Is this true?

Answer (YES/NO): YES